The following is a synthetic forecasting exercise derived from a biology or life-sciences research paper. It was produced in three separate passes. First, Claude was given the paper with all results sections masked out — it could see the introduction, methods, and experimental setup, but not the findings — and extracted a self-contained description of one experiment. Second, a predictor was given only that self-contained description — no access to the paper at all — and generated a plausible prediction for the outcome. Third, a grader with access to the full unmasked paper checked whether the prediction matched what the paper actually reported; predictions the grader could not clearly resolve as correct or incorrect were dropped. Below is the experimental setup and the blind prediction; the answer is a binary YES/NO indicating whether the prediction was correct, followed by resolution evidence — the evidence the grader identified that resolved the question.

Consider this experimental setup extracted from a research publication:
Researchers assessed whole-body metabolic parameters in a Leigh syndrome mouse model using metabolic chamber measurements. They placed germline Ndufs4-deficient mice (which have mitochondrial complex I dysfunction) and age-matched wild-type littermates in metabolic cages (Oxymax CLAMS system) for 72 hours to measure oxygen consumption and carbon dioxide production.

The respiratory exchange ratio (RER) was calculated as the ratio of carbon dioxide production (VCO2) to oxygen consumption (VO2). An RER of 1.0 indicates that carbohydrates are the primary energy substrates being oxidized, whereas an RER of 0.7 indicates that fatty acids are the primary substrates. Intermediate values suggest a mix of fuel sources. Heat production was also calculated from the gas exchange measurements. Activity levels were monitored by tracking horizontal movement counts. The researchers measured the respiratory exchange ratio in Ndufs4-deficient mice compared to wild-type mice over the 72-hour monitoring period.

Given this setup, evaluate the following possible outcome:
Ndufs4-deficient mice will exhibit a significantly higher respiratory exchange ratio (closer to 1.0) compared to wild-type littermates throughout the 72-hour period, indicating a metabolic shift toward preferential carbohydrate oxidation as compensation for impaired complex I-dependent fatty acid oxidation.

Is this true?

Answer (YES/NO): NO